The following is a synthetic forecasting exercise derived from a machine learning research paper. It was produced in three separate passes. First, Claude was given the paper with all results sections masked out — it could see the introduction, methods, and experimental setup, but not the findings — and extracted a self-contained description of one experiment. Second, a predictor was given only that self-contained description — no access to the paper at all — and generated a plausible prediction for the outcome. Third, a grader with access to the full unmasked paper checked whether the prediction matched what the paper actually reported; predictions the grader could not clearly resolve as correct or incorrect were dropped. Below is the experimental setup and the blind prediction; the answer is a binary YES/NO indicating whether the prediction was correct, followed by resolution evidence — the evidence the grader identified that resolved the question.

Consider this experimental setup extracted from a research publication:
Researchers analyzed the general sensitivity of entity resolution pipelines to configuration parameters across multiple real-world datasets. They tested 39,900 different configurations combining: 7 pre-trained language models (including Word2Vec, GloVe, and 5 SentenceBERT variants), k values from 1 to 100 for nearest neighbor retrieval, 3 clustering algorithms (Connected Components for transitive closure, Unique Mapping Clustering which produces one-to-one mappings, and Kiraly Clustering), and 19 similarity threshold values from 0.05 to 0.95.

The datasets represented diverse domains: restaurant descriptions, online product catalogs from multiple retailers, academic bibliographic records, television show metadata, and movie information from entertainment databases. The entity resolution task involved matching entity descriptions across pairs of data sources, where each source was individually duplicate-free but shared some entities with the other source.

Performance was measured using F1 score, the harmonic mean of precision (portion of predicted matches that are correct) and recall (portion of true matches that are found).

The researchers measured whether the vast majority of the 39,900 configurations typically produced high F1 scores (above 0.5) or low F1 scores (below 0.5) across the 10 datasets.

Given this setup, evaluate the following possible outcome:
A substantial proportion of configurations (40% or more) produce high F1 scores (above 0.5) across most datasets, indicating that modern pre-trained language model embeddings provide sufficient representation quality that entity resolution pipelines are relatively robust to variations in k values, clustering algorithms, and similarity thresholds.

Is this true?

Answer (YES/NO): NO